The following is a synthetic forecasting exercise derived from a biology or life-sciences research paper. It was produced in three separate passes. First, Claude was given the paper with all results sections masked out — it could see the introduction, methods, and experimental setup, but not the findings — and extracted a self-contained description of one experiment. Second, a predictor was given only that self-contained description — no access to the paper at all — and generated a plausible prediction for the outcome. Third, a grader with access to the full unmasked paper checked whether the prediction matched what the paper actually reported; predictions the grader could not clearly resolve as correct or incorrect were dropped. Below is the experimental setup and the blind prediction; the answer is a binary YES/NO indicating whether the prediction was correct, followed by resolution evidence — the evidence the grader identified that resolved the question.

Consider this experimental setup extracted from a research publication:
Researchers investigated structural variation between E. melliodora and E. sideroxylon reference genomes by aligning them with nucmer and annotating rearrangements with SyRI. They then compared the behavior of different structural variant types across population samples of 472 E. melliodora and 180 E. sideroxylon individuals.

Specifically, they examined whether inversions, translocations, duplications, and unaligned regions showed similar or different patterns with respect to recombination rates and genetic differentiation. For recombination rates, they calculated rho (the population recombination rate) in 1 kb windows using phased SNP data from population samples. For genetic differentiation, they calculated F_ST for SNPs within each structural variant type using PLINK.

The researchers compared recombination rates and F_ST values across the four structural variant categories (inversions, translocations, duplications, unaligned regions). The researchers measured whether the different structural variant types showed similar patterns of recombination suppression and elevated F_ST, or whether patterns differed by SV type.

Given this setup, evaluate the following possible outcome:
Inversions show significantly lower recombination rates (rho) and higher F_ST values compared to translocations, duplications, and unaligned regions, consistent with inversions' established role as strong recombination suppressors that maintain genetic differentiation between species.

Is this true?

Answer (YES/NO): NO